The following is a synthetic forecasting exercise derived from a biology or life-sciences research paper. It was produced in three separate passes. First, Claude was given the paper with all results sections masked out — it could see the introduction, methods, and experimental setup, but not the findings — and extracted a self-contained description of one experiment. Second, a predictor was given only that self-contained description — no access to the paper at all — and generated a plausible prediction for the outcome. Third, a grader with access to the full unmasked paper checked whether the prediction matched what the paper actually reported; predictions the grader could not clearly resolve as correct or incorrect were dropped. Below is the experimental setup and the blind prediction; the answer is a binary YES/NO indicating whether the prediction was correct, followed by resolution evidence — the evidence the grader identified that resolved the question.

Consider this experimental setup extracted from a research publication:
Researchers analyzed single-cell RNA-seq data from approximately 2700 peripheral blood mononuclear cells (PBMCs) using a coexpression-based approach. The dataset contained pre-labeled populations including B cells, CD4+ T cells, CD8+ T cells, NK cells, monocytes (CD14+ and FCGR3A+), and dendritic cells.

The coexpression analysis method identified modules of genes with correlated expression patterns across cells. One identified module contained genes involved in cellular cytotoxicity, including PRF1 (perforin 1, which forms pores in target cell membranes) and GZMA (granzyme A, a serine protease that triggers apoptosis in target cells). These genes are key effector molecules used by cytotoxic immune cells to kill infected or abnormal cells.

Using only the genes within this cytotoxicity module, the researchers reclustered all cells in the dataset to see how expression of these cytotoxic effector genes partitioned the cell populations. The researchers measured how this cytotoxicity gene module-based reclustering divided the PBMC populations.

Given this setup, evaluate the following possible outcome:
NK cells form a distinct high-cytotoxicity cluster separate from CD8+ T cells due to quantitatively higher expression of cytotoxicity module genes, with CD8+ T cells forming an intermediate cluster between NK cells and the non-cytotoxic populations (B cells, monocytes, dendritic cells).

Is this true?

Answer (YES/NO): NO